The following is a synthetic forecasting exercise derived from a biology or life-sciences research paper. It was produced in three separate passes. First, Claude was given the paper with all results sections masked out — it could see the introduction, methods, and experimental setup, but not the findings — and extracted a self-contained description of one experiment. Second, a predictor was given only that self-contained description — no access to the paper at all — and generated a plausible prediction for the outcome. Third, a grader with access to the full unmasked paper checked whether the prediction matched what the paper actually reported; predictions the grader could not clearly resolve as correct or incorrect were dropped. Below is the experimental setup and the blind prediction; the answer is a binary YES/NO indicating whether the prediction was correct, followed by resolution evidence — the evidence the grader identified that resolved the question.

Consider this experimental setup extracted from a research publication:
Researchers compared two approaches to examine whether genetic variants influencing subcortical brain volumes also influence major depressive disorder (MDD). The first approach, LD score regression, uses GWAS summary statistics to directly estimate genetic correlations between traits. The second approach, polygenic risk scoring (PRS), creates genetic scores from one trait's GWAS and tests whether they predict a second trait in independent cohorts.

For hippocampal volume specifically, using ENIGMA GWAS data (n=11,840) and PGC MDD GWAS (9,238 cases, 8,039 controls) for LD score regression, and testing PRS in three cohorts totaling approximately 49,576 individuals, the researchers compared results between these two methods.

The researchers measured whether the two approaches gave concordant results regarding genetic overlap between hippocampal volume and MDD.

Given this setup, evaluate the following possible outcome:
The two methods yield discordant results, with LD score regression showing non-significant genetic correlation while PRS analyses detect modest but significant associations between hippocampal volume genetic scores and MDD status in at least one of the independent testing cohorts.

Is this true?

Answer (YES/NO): NO